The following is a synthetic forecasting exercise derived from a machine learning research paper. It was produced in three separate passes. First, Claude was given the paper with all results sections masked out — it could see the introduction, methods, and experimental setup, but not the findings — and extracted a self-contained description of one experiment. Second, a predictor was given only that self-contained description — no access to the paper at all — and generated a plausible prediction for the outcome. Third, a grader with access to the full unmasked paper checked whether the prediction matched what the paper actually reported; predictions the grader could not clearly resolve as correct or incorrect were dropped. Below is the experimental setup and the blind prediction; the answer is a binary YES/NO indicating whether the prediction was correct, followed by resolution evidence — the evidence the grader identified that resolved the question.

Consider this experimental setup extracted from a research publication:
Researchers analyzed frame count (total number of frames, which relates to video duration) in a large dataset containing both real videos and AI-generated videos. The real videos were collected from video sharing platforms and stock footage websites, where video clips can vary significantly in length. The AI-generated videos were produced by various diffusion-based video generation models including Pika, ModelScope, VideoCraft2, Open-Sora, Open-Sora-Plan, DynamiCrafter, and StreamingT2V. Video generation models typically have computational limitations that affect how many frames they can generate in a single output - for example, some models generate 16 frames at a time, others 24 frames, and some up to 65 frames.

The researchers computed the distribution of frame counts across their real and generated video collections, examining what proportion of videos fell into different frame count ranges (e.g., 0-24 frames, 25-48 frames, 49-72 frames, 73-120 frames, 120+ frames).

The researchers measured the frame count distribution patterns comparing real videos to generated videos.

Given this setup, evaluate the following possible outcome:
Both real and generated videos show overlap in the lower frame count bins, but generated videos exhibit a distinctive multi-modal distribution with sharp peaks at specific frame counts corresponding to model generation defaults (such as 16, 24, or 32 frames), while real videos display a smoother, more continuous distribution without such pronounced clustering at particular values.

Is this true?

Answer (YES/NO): YES